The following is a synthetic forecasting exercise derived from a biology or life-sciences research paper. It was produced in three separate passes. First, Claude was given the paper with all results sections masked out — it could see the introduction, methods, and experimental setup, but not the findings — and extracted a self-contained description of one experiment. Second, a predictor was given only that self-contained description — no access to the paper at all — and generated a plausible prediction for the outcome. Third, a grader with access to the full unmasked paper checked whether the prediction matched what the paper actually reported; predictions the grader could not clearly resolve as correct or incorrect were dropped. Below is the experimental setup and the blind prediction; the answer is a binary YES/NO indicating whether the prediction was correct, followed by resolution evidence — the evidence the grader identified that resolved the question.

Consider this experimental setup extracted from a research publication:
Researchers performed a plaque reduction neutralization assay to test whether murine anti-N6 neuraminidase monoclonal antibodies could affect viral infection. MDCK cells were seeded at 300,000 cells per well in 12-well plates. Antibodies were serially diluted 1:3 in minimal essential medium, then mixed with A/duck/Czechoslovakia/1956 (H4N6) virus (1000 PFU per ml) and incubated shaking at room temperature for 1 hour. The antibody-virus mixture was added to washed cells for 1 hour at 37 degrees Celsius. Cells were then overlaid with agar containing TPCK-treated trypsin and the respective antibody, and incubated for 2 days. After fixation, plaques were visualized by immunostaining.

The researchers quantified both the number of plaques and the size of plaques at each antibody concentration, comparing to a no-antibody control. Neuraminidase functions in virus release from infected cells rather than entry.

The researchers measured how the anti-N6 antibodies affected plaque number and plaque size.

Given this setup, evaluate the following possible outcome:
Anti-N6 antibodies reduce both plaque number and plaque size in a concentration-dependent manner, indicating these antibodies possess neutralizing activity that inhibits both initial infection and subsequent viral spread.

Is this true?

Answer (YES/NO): NO